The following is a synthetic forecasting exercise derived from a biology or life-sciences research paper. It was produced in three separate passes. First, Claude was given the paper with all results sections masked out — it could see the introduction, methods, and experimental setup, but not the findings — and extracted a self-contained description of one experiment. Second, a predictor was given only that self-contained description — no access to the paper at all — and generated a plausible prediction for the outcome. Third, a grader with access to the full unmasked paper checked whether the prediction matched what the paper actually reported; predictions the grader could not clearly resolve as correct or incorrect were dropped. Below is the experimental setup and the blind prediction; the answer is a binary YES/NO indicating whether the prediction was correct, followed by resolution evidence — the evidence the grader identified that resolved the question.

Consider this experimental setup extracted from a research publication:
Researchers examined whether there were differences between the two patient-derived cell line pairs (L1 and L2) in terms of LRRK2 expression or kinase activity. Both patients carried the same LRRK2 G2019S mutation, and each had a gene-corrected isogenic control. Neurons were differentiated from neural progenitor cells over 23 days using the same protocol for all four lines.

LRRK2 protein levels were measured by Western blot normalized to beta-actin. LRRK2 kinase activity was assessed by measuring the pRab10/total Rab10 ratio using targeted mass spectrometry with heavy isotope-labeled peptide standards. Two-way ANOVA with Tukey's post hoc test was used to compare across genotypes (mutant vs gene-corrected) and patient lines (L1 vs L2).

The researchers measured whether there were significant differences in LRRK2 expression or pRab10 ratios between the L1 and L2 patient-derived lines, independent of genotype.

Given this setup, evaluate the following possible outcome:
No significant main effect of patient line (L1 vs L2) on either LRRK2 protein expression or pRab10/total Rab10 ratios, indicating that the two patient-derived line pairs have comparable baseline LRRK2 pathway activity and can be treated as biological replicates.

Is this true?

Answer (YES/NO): NO